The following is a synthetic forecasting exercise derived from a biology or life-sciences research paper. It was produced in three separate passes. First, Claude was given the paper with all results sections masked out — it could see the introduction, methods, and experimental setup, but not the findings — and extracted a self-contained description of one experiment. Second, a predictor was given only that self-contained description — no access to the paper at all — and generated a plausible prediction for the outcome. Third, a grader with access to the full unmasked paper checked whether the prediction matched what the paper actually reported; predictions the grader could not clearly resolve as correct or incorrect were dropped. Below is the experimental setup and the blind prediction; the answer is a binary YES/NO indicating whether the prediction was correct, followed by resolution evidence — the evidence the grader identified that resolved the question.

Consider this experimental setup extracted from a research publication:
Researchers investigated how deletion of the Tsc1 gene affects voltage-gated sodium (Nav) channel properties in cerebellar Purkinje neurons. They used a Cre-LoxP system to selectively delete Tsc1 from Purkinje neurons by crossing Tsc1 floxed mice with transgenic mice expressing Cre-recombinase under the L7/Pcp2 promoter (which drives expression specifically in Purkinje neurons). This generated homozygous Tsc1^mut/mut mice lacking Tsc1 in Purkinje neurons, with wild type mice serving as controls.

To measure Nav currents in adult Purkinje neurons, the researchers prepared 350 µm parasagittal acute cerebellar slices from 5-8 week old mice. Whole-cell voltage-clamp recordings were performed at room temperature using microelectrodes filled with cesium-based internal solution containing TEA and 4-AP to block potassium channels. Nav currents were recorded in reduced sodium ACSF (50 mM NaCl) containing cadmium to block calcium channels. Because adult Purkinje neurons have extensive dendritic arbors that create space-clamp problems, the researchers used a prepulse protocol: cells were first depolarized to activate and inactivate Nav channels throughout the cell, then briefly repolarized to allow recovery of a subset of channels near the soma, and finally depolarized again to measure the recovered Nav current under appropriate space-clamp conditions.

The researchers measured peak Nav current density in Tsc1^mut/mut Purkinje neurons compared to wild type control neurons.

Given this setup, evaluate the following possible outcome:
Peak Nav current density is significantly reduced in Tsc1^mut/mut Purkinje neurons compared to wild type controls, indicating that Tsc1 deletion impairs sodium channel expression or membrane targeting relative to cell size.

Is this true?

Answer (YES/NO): YES